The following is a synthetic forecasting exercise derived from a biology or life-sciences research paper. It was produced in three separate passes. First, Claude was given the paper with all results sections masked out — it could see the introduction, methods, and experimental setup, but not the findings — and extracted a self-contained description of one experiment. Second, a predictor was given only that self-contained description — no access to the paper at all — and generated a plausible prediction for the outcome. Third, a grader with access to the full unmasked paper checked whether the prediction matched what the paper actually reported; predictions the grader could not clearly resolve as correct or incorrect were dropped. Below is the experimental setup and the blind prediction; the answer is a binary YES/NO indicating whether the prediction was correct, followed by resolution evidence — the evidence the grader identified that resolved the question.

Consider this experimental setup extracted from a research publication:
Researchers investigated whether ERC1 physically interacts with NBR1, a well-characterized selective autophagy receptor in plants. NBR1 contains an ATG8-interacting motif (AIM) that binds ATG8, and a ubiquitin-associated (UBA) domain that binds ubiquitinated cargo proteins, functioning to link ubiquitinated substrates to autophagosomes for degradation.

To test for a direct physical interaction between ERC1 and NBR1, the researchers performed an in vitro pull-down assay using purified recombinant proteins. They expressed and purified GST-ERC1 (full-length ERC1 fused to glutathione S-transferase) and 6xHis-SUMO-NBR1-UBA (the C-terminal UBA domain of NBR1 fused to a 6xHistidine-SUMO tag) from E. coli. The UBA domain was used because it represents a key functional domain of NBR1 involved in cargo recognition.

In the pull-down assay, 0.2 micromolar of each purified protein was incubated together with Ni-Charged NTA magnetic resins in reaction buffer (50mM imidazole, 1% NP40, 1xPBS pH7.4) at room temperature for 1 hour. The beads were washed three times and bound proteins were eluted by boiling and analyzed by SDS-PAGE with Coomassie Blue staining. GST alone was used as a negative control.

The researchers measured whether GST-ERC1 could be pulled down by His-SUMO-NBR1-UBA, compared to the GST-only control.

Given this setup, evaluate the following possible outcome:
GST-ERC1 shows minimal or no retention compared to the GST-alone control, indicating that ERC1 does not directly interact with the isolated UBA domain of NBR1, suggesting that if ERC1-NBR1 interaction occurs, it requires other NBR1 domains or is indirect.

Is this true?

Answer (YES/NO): NO